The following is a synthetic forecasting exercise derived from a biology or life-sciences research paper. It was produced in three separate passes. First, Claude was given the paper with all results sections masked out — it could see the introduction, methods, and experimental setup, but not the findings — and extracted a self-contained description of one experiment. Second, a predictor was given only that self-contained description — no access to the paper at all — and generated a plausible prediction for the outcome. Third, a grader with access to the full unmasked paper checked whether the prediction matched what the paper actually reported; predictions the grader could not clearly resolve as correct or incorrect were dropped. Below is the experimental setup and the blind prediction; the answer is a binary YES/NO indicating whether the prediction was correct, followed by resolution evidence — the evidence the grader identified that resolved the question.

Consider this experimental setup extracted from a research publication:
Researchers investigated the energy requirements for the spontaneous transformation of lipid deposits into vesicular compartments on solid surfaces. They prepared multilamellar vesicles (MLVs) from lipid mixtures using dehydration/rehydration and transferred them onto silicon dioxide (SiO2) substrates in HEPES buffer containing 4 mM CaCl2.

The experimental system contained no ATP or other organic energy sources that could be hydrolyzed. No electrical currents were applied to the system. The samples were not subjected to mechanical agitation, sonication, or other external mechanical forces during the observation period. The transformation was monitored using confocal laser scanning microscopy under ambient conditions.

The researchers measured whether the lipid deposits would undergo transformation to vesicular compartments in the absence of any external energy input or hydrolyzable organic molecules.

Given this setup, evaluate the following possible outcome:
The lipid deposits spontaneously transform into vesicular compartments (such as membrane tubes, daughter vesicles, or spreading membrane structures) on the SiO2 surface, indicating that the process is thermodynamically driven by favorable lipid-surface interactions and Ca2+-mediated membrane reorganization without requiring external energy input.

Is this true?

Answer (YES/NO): YES